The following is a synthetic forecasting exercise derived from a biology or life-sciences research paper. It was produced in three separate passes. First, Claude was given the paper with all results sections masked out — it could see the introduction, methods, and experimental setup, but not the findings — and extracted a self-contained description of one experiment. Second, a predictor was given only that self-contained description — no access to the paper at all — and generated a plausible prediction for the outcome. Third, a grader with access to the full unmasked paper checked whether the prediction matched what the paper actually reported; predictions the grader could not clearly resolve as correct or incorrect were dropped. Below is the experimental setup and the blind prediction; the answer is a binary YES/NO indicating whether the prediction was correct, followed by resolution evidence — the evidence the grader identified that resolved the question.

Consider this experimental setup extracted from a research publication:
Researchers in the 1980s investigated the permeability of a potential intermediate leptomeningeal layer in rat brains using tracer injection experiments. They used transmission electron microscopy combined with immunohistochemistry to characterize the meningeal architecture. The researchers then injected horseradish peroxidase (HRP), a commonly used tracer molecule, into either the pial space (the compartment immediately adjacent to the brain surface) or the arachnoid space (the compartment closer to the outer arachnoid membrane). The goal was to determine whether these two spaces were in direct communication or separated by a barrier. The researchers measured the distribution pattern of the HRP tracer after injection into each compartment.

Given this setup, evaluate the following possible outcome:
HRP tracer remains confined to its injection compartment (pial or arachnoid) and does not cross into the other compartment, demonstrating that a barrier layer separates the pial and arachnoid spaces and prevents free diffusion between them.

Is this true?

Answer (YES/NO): YES